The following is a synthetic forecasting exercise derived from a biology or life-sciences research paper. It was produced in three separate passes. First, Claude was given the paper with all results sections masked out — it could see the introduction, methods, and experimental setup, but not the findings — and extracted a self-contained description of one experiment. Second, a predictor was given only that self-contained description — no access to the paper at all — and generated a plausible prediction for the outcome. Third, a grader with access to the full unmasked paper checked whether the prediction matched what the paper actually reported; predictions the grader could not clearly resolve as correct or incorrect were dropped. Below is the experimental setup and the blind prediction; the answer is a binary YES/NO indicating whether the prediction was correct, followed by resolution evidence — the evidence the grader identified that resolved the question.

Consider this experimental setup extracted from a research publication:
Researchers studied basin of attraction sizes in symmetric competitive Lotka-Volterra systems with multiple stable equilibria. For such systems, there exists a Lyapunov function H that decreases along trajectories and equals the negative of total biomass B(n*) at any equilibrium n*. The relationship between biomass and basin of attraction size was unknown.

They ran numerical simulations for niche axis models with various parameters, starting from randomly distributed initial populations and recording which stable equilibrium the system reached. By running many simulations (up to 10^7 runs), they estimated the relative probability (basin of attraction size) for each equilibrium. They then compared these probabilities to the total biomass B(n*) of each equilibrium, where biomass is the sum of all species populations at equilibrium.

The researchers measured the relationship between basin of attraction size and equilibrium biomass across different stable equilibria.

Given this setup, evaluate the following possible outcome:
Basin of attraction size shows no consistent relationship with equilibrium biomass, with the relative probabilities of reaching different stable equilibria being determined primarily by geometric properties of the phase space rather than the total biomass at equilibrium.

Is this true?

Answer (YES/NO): NO